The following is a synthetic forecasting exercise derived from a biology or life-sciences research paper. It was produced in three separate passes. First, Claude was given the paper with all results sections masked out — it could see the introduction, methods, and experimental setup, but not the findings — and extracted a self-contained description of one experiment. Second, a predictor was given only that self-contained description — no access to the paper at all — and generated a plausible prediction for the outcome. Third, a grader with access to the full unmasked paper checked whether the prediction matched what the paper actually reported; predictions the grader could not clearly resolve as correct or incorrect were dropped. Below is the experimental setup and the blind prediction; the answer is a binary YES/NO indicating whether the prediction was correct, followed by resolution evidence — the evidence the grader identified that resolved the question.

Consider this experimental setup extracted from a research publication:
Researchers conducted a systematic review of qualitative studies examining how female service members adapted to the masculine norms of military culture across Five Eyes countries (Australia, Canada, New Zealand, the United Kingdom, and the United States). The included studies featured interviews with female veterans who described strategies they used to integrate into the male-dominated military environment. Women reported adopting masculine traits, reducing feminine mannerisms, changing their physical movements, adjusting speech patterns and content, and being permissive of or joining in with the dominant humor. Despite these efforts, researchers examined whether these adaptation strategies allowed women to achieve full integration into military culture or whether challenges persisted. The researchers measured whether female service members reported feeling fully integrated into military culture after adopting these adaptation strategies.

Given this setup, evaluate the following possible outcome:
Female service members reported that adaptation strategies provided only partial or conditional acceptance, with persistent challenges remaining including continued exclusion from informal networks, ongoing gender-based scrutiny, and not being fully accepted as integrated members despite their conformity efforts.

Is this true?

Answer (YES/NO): YES